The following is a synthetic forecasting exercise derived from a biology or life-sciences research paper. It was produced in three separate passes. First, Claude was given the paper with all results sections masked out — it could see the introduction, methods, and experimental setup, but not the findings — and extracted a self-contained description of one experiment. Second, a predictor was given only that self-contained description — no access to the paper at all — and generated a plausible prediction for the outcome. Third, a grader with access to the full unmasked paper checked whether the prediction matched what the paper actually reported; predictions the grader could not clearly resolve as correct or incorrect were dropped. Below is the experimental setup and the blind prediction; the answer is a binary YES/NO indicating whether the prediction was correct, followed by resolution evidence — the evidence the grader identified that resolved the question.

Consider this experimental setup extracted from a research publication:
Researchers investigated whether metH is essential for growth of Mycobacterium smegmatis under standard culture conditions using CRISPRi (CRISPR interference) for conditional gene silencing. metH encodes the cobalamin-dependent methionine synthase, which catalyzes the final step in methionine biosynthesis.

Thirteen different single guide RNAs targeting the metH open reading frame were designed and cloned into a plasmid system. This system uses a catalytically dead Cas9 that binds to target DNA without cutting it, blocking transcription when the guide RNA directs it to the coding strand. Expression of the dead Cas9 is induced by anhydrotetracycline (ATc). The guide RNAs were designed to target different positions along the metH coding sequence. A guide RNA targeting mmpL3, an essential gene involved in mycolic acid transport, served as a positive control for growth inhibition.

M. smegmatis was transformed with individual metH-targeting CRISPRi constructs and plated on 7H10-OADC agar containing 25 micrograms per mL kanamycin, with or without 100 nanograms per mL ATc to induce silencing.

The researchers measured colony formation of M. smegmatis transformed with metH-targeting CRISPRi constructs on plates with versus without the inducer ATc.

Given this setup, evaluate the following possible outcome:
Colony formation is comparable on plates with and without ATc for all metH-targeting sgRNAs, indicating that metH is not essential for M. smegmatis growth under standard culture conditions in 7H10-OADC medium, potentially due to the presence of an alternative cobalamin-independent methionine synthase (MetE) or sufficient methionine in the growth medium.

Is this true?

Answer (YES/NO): NO